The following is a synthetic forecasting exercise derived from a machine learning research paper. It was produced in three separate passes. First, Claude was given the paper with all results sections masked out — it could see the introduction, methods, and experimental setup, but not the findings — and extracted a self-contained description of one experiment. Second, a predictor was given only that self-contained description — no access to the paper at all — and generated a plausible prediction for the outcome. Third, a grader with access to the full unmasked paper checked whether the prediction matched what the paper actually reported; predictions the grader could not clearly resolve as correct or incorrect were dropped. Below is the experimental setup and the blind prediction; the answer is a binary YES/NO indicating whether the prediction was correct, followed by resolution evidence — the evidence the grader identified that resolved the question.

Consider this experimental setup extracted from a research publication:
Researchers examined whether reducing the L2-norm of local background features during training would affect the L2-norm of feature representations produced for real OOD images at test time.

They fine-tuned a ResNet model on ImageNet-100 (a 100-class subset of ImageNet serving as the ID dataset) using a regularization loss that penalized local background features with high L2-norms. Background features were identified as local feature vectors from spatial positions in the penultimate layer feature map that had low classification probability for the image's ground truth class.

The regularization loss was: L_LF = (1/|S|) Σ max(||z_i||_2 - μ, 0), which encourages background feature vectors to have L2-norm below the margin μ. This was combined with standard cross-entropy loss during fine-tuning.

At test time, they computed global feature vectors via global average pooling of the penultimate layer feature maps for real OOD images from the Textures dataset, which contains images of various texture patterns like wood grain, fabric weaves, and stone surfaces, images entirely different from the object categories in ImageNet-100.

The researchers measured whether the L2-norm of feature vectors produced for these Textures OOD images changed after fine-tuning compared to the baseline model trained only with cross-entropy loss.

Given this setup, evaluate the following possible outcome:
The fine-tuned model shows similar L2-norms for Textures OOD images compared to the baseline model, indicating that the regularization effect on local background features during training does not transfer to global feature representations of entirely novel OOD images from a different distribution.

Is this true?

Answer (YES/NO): NO